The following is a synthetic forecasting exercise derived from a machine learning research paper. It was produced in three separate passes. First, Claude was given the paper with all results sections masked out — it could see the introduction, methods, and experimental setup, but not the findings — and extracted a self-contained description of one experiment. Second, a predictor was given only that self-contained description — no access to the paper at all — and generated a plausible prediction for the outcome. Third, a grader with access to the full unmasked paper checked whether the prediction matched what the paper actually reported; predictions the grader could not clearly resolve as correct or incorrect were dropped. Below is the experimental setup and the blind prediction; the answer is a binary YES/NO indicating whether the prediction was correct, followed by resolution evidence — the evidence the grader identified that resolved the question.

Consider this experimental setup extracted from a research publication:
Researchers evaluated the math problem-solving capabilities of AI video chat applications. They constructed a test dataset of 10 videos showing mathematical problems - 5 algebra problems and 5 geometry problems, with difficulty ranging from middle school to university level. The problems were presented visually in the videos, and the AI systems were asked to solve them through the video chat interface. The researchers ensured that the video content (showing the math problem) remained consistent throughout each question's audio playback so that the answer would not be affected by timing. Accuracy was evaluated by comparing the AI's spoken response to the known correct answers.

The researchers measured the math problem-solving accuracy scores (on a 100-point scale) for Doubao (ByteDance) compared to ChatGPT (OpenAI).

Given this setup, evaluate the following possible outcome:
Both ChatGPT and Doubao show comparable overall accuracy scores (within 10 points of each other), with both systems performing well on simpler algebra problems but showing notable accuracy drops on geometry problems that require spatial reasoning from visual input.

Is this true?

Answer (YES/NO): NO